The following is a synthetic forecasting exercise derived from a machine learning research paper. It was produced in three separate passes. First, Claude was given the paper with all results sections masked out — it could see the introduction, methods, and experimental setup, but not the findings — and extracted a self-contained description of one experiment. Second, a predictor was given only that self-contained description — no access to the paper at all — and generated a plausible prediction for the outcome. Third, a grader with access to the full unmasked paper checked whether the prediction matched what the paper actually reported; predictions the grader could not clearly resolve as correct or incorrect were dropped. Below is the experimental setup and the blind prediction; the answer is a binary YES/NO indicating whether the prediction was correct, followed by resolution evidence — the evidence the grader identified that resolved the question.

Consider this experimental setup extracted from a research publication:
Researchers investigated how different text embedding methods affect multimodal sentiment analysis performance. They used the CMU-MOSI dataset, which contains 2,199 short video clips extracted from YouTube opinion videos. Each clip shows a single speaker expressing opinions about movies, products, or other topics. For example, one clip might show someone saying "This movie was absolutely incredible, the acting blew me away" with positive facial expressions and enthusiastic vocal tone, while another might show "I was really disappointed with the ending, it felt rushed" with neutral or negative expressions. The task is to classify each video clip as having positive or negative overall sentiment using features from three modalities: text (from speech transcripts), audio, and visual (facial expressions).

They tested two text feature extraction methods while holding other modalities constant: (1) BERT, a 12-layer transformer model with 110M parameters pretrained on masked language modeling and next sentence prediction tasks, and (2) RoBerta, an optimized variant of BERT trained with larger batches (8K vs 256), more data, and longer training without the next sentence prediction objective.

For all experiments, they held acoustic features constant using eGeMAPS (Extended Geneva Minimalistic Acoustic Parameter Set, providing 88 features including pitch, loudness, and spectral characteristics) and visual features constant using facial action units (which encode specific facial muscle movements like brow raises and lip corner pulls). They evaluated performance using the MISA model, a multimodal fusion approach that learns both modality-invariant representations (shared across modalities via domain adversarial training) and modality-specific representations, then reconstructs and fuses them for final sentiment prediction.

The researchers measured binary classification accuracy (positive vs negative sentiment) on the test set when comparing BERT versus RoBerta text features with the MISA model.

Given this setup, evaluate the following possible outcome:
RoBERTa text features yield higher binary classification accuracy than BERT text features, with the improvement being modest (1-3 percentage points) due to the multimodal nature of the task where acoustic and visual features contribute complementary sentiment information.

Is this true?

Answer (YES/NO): NO